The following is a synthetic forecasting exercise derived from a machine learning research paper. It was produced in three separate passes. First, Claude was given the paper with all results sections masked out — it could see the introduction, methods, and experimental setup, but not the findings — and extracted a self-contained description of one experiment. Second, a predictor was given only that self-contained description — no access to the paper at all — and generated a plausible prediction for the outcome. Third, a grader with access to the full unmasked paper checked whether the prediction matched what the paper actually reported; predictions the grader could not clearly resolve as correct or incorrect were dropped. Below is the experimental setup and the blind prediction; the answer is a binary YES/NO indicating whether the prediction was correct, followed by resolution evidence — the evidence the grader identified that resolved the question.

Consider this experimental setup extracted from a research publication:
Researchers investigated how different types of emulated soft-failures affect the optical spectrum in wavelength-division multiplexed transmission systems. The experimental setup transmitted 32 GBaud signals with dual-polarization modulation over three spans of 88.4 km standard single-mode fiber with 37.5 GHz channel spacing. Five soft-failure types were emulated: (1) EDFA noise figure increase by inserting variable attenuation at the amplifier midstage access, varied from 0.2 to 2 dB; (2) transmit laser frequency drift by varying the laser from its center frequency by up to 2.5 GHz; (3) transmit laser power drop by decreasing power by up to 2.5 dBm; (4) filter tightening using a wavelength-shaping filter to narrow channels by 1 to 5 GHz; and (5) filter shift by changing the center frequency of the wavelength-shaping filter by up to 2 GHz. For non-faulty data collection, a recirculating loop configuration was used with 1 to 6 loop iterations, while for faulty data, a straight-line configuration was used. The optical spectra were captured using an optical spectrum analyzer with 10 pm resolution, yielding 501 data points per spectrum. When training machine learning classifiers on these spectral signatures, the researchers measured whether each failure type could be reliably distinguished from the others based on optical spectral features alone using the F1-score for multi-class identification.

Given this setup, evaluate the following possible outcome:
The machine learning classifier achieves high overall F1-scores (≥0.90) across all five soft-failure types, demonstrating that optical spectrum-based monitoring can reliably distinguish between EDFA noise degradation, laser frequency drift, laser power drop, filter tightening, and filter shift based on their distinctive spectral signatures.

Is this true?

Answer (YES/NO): YES